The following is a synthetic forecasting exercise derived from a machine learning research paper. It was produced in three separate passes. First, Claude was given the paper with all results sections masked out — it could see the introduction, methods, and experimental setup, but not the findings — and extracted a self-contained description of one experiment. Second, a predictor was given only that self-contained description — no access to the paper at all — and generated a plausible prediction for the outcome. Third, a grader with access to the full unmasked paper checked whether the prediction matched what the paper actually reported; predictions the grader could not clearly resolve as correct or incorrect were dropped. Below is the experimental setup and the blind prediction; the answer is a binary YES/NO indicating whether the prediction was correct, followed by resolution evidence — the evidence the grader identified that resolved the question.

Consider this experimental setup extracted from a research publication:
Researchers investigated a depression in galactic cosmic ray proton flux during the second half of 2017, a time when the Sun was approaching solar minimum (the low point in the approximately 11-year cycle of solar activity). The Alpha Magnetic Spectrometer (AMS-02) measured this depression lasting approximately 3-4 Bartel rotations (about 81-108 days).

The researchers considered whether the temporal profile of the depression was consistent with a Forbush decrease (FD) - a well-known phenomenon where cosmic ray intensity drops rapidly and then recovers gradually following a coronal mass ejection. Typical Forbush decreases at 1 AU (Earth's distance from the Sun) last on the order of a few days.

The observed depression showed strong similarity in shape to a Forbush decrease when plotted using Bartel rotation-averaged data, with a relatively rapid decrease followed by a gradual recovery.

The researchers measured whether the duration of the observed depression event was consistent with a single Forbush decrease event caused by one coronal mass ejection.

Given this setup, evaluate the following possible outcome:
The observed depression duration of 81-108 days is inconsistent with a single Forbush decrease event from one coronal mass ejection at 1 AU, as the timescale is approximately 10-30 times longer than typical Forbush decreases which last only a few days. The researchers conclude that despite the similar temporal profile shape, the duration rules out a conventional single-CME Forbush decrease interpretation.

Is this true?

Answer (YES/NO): YES